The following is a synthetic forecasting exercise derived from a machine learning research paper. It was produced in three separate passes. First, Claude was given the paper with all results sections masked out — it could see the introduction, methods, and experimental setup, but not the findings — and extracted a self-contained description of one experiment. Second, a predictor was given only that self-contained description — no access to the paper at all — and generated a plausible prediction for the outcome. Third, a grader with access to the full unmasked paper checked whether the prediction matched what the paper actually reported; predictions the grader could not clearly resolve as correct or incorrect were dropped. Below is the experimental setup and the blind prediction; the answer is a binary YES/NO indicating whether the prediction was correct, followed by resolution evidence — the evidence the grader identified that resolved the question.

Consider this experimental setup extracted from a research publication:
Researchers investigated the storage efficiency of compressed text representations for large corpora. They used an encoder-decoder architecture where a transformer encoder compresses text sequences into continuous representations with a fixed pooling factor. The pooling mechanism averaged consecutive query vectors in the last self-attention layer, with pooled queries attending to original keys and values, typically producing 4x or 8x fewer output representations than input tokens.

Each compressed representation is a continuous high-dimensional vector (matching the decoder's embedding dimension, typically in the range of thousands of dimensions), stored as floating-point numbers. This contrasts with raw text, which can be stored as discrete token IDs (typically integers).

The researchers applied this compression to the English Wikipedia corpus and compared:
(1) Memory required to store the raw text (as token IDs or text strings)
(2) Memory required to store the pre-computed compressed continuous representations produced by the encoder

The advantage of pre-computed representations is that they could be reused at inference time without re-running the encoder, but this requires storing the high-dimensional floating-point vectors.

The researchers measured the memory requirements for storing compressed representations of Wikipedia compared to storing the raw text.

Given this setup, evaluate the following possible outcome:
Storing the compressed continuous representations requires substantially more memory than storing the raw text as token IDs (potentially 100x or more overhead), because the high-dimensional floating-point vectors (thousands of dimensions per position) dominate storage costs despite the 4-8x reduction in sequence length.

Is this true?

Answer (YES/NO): NO